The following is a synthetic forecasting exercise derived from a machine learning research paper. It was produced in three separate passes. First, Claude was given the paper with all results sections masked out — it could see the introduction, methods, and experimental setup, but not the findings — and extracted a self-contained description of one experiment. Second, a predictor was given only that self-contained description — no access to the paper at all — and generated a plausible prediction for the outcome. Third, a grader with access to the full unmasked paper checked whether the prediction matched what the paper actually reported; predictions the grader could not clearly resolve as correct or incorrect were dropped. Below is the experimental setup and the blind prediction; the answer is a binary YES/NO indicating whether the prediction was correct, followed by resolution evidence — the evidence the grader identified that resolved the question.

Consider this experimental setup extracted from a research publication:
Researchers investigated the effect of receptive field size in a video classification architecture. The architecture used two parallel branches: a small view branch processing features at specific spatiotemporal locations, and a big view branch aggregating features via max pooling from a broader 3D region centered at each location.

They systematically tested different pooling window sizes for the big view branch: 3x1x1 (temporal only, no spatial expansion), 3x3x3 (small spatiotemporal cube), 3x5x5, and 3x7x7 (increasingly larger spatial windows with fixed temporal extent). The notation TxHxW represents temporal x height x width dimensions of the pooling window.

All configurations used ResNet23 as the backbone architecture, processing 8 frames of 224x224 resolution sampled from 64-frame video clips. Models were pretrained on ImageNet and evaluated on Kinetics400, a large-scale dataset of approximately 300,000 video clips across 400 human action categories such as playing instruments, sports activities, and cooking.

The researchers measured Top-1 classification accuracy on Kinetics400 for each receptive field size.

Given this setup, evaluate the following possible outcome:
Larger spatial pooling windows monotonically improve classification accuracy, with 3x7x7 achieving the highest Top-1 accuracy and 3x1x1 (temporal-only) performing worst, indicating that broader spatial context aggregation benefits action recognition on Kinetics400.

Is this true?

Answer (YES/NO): NO